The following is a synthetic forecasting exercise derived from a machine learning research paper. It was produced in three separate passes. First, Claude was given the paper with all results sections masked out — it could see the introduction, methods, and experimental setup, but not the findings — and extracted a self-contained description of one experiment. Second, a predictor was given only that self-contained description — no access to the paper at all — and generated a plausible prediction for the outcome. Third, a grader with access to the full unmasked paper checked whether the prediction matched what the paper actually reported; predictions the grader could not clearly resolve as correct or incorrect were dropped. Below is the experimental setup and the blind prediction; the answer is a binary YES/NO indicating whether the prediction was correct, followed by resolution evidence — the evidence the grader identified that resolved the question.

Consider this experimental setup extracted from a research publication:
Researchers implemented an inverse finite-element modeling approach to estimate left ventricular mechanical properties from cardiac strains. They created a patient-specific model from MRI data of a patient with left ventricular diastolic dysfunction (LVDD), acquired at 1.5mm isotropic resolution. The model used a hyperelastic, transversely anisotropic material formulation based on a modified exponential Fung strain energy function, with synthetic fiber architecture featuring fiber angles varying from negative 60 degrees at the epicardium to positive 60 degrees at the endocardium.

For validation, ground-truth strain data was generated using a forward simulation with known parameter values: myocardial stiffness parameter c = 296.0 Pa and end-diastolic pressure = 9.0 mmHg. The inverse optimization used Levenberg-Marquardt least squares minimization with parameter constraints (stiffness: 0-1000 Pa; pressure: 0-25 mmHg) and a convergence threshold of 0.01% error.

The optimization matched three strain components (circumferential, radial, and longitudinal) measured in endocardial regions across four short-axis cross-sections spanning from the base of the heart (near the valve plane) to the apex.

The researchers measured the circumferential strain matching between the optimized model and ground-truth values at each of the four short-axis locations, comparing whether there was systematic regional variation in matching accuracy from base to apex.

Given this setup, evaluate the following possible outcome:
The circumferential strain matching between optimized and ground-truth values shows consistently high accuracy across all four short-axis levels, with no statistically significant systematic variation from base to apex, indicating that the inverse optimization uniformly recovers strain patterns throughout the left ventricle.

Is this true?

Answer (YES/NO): YES